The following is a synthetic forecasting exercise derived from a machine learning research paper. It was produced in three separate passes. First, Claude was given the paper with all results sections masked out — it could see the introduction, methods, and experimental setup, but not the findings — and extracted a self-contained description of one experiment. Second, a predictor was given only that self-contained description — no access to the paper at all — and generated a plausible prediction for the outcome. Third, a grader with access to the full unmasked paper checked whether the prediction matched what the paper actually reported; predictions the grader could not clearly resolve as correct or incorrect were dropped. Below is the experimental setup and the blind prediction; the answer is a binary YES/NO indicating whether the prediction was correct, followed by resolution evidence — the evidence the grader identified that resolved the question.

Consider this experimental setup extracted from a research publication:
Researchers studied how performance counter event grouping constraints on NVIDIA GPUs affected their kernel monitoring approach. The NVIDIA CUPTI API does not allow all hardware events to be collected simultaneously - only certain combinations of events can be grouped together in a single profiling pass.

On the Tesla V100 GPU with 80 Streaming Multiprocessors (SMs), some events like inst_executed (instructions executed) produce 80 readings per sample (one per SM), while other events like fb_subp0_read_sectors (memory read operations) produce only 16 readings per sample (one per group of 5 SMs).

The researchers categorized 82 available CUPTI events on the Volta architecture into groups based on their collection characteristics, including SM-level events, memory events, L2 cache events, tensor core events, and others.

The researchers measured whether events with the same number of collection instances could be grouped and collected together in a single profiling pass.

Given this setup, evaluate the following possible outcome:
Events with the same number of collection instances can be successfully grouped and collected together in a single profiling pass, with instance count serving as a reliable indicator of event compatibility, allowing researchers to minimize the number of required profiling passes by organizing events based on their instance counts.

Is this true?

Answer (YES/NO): YES